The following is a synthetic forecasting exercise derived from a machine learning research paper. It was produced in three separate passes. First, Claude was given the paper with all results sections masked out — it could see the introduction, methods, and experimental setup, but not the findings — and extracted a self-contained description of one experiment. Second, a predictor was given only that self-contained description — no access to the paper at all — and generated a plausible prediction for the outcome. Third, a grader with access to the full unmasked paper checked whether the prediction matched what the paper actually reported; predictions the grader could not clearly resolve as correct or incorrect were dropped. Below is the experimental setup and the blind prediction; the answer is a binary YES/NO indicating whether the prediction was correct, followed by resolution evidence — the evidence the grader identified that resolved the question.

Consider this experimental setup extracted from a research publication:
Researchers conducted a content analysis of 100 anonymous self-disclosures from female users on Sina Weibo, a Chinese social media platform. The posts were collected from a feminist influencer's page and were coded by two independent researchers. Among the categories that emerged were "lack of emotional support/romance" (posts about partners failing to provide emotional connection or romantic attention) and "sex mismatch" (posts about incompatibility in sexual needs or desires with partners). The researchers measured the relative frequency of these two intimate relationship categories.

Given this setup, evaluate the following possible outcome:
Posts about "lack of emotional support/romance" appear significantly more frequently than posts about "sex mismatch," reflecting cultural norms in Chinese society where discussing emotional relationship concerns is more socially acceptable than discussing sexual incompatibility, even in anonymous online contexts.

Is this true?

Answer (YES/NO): YES